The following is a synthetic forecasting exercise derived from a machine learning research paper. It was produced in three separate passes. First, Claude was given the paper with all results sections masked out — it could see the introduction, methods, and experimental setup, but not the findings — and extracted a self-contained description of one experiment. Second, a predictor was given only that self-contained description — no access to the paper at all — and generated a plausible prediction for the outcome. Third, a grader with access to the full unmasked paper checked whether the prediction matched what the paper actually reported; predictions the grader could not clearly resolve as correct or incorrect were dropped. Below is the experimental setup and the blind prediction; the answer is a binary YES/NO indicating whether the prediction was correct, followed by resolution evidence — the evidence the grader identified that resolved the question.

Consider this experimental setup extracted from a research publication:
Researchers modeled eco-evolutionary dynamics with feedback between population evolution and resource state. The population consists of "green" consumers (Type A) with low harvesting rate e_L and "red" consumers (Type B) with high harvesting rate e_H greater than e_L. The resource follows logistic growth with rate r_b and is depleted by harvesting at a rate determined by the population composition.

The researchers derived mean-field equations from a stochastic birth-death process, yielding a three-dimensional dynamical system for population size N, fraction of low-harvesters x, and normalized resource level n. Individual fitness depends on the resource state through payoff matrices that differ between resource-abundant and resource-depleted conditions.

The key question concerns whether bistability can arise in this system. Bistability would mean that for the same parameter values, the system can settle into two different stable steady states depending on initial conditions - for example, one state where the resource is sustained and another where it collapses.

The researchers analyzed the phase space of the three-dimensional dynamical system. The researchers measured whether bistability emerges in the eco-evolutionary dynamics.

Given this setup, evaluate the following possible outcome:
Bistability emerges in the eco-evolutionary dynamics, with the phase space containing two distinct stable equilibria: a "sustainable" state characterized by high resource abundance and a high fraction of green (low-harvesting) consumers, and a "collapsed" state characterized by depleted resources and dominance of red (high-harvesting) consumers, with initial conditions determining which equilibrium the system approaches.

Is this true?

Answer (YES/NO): YES